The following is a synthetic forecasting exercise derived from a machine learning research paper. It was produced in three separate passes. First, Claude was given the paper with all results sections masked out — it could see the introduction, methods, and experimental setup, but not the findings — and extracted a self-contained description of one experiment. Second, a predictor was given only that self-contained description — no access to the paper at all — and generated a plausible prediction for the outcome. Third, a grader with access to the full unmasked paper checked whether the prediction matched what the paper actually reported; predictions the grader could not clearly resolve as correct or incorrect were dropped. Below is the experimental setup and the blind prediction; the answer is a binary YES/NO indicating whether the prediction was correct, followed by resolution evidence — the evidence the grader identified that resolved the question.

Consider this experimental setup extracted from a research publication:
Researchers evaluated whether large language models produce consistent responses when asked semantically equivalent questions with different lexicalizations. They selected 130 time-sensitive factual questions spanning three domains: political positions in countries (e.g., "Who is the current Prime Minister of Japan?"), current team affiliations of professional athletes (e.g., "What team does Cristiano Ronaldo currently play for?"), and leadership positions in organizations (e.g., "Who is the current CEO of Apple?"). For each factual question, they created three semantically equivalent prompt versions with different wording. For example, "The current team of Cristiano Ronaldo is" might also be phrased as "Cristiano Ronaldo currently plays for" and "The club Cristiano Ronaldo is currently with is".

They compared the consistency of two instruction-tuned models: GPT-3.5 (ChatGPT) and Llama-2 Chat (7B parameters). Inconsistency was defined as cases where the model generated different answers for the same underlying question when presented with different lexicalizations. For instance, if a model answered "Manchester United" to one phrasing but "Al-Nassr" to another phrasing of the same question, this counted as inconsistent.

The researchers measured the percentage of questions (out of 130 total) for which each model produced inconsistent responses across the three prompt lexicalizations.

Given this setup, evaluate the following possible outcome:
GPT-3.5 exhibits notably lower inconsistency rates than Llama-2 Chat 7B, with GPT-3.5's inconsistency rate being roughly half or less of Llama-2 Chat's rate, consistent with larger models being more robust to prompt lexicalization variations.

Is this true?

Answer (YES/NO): YES